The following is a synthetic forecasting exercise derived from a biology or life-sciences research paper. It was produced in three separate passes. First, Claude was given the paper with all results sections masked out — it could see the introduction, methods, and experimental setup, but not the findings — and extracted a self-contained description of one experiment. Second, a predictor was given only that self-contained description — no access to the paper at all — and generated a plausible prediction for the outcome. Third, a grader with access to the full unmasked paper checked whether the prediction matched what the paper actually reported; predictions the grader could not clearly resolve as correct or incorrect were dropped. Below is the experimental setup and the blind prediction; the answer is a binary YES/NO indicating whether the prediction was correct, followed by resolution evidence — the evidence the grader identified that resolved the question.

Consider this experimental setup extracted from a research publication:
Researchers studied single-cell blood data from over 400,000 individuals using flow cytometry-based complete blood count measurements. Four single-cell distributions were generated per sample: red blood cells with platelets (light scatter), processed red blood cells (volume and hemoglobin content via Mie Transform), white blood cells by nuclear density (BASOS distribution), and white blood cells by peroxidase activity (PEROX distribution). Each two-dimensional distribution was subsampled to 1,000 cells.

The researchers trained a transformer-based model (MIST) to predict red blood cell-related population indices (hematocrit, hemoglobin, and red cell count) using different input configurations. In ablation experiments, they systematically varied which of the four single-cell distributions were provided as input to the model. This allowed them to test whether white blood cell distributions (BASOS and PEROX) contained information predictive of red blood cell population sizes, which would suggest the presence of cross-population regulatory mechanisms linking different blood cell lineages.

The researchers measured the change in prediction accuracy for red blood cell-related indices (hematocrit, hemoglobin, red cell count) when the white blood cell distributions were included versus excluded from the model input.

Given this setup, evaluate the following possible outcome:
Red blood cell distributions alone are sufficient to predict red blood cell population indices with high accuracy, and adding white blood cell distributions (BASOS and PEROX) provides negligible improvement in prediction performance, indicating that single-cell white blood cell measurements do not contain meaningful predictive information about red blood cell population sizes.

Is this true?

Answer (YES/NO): NO